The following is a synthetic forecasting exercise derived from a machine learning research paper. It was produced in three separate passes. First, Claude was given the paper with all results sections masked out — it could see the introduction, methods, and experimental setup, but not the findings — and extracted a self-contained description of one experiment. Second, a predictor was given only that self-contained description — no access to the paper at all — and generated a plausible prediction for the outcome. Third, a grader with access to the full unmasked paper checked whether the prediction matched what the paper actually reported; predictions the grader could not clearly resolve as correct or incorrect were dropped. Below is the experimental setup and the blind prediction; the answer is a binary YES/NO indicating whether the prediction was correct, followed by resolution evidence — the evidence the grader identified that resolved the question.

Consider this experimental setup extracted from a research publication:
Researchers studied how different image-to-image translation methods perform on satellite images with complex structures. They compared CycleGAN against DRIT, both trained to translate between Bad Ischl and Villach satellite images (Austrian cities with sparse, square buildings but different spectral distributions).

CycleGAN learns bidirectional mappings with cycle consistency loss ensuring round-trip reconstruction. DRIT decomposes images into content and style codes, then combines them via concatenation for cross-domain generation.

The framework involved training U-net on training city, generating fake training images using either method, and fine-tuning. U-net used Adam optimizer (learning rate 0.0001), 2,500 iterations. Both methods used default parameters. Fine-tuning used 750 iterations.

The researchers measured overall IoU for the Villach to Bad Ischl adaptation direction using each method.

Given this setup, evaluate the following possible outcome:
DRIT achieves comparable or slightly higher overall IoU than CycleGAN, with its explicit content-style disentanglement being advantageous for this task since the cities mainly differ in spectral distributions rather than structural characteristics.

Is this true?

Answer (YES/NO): NO